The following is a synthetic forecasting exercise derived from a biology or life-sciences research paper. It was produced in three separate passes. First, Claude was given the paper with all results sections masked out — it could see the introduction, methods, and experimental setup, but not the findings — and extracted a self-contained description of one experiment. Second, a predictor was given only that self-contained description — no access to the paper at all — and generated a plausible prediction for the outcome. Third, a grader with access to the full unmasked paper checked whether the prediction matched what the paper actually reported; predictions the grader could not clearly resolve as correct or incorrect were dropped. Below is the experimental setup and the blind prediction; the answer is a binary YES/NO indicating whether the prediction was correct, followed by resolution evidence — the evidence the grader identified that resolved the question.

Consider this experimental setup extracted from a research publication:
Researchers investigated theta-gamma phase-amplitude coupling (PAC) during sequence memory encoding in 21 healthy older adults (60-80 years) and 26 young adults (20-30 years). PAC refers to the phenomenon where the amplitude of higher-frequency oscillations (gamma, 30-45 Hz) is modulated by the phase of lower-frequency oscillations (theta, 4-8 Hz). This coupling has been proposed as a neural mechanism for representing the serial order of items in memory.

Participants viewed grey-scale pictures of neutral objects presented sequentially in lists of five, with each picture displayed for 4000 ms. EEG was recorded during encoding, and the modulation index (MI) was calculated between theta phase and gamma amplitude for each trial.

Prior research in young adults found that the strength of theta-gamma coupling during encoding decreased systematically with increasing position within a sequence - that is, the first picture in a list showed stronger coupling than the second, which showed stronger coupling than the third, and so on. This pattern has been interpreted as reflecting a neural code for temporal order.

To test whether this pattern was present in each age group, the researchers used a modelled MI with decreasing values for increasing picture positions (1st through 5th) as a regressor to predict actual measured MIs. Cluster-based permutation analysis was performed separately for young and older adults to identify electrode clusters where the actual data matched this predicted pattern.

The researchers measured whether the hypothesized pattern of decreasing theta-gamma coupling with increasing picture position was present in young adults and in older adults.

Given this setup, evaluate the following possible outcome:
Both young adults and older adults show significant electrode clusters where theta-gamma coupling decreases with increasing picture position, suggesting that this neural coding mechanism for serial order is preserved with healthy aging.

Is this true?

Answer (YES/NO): NO